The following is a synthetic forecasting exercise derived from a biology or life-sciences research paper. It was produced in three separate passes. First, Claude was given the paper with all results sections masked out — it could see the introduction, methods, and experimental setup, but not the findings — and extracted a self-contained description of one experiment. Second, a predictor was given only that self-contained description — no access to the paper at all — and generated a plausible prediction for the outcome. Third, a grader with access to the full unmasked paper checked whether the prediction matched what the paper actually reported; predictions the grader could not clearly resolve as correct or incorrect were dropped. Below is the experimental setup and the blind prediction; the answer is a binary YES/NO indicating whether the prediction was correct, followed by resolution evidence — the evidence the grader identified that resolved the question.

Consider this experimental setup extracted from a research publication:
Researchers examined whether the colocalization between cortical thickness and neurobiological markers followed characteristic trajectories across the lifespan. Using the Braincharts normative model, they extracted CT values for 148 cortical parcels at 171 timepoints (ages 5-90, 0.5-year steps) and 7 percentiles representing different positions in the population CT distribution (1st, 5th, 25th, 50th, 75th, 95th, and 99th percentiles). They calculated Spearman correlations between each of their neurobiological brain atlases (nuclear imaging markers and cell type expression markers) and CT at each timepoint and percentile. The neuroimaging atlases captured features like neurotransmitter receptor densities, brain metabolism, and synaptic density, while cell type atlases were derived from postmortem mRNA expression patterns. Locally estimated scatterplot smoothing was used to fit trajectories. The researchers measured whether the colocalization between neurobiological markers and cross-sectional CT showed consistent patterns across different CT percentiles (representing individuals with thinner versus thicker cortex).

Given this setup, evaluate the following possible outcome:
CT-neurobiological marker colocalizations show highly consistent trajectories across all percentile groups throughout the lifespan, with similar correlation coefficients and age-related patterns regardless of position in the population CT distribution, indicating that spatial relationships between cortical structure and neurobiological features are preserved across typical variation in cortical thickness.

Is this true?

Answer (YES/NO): NO